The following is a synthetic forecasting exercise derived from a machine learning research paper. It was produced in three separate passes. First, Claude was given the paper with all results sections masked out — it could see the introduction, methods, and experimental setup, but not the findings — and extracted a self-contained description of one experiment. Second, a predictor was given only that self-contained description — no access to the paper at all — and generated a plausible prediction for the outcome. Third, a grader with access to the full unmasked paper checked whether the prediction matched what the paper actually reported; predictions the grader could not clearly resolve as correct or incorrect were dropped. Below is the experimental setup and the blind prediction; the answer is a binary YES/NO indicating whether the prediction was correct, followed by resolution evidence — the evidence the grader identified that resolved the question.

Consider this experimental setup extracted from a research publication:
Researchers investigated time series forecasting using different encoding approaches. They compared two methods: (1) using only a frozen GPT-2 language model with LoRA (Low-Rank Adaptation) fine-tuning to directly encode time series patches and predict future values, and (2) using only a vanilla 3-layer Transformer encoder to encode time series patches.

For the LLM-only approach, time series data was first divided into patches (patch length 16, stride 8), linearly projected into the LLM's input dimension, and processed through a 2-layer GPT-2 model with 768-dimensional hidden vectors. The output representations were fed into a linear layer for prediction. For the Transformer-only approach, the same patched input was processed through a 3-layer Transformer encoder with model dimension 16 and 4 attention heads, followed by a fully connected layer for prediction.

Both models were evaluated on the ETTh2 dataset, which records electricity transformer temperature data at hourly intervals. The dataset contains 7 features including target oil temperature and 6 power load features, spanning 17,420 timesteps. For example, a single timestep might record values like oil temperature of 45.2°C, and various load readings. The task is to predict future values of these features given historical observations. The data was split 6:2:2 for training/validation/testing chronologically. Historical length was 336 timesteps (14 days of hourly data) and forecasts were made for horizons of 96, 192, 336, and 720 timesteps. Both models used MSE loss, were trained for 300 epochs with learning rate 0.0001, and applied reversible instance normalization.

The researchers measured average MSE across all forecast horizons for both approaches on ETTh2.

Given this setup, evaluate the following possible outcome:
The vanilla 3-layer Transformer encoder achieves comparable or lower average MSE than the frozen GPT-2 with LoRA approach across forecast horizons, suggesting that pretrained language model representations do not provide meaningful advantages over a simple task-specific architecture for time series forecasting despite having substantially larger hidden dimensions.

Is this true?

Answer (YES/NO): YES